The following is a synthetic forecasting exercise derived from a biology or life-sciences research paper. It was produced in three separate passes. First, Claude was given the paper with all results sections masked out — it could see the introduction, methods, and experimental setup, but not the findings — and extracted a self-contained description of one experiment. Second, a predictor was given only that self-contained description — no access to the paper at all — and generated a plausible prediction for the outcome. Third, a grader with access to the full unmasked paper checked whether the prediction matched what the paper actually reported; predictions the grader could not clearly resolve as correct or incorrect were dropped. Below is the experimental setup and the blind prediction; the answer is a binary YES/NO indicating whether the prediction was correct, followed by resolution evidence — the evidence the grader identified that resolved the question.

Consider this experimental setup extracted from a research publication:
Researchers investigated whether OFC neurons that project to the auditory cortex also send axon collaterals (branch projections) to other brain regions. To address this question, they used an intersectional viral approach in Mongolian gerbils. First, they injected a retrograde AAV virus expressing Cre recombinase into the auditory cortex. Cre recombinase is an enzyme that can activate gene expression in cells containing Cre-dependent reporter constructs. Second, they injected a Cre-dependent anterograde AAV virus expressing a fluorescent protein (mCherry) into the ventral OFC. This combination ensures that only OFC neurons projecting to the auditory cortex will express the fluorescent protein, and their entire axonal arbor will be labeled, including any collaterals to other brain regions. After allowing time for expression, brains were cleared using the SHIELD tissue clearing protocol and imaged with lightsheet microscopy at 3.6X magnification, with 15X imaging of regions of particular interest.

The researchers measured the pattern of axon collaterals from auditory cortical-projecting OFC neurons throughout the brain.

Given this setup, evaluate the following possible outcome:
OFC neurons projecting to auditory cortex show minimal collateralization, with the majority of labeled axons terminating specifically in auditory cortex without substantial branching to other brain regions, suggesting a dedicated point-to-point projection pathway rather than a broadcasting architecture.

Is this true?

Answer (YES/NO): NO